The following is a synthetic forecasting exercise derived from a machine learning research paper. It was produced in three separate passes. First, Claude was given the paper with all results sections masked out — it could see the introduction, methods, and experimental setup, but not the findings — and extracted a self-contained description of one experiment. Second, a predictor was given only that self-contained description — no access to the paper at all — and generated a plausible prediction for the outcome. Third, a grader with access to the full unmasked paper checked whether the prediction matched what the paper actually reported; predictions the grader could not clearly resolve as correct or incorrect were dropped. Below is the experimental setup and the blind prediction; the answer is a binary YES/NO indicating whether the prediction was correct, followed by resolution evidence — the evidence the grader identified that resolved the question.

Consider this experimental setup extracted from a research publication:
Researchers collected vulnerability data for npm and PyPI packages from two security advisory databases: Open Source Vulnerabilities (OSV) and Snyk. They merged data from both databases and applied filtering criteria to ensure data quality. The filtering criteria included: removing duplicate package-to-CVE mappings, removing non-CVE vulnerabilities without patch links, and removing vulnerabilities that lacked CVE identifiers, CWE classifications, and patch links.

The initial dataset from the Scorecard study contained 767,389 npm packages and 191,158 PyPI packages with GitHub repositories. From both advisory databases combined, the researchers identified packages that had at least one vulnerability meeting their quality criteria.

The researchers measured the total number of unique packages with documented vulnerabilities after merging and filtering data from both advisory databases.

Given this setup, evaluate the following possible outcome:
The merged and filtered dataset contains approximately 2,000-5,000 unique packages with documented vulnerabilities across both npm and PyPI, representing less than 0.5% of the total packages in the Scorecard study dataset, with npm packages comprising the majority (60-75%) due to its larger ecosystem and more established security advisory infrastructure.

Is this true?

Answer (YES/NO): NO